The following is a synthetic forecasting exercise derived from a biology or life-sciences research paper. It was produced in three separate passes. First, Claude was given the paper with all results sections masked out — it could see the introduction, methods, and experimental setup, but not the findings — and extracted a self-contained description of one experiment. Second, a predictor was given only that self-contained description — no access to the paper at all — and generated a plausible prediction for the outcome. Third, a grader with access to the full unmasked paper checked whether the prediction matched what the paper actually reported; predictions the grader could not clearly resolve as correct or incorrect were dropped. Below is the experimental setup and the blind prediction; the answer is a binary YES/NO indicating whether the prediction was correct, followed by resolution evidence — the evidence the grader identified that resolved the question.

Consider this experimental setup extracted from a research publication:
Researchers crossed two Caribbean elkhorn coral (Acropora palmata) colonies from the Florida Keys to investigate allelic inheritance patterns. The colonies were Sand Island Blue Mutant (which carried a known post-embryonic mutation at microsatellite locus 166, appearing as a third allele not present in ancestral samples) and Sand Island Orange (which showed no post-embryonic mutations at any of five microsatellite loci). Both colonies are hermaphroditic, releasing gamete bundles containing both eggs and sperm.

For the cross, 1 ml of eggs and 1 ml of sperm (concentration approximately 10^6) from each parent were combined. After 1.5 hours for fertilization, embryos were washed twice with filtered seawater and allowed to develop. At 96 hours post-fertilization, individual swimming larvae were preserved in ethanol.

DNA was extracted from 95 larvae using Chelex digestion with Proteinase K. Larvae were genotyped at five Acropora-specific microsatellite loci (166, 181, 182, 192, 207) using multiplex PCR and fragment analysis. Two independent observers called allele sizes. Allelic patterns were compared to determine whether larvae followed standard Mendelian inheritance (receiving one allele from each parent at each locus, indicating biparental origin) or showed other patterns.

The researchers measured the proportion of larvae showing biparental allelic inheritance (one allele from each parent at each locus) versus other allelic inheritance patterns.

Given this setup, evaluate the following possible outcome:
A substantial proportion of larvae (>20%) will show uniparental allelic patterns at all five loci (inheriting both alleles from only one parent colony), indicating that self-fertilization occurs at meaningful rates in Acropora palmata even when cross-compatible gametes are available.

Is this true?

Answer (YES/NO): YES